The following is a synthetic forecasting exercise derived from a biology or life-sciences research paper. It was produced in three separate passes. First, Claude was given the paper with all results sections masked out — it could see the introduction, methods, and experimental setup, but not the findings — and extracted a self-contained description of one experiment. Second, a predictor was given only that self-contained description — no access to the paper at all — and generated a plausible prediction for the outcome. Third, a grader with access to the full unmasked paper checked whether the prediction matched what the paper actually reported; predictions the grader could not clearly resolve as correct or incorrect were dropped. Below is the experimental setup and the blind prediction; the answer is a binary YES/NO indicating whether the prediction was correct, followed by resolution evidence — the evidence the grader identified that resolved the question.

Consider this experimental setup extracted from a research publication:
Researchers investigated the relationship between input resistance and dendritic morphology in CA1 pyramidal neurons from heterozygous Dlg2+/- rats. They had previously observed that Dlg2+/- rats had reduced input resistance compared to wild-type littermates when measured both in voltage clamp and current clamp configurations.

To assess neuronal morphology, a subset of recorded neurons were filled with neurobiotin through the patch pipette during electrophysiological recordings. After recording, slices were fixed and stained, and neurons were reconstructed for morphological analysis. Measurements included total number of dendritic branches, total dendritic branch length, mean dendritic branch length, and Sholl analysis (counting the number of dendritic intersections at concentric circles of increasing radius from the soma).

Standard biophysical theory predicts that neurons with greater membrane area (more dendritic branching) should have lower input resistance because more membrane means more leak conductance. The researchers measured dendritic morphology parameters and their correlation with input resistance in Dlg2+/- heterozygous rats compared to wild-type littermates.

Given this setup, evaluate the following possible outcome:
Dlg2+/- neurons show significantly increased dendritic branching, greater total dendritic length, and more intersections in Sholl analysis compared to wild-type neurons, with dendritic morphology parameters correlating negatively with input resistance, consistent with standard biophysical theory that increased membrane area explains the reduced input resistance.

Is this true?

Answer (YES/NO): NO